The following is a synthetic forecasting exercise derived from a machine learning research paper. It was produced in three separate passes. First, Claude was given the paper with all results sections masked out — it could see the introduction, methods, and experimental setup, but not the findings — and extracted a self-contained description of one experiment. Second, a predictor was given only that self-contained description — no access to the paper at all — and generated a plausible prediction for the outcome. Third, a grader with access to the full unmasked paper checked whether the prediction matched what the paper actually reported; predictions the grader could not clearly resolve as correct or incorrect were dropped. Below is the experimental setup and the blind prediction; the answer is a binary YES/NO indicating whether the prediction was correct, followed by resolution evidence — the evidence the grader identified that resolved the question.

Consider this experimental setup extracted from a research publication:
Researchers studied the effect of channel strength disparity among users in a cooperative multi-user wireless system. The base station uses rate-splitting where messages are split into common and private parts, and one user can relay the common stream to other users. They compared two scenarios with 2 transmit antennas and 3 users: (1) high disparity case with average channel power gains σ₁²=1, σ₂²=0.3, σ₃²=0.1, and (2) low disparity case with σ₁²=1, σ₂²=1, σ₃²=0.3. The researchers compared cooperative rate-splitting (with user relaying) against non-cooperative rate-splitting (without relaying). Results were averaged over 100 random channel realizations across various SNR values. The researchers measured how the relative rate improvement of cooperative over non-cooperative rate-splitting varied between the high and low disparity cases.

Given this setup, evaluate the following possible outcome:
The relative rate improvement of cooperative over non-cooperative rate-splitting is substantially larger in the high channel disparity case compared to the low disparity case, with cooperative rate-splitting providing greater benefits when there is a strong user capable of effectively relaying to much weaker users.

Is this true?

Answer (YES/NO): YES